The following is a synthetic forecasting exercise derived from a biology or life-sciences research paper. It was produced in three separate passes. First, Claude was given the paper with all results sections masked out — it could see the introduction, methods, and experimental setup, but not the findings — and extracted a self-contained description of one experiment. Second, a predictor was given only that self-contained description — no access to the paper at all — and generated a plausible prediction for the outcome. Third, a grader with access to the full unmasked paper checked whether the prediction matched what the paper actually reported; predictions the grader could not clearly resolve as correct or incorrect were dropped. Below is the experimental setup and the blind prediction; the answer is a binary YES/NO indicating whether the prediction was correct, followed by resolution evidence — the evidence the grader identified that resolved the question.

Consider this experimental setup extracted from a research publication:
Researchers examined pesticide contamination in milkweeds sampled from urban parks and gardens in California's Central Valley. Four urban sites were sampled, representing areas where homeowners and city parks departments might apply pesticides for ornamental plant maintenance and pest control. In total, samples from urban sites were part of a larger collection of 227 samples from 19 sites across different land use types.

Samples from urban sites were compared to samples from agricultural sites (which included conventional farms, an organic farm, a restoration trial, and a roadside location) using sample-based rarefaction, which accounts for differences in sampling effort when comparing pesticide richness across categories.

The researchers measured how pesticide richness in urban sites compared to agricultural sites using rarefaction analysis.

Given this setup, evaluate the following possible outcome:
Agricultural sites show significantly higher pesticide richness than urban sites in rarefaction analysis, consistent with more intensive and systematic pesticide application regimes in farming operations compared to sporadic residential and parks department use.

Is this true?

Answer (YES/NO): NO